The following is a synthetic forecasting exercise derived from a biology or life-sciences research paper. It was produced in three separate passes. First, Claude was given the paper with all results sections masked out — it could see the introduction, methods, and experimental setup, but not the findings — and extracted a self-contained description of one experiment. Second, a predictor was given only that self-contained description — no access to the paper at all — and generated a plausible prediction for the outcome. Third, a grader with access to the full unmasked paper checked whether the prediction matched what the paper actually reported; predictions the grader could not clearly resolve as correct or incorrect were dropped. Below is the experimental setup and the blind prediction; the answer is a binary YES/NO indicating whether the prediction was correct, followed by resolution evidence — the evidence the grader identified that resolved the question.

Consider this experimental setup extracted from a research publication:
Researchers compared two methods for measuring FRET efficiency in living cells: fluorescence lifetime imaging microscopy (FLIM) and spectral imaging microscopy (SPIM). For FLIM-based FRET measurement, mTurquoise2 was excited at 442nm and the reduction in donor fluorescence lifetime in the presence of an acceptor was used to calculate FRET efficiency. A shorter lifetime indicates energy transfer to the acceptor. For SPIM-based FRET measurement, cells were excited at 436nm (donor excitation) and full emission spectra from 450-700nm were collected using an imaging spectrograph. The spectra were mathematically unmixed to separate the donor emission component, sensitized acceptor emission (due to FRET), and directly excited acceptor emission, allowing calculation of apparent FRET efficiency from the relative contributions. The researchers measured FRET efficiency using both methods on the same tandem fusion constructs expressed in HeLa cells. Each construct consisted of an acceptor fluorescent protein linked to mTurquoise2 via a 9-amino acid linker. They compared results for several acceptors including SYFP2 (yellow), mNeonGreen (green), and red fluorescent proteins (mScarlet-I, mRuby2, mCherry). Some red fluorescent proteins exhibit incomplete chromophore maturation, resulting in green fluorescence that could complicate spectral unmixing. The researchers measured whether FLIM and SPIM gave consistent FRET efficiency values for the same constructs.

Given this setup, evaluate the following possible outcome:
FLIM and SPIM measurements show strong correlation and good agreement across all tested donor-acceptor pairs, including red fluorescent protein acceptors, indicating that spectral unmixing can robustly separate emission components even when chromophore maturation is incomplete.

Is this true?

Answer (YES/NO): NO